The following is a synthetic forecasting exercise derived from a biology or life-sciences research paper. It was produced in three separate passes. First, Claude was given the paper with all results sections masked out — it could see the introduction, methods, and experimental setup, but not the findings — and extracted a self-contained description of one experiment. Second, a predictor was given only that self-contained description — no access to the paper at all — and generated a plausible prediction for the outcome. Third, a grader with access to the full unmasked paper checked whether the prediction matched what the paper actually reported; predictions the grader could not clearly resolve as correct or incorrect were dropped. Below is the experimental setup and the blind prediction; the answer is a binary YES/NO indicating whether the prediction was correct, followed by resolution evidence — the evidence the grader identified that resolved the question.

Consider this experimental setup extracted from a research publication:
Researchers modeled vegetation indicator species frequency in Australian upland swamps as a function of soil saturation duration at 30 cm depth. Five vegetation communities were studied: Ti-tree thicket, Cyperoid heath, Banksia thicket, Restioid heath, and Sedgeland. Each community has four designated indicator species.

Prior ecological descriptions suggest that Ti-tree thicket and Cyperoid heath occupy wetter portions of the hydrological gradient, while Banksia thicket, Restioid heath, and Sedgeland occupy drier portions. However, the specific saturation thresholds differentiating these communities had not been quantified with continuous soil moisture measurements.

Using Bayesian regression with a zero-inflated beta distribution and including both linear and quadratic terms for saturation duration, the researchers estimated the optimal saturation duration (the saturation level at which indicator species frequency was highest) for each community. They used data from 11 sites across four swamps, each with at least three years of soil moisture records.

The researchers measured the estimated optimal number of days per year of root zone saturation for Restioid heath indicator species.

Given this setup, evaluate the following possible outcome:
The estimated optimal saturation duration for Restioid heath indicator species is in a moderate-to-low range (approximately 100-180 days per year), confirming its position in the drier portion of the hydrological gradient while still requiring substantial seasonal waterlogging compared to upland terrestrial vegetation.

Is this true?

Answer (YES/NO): NO